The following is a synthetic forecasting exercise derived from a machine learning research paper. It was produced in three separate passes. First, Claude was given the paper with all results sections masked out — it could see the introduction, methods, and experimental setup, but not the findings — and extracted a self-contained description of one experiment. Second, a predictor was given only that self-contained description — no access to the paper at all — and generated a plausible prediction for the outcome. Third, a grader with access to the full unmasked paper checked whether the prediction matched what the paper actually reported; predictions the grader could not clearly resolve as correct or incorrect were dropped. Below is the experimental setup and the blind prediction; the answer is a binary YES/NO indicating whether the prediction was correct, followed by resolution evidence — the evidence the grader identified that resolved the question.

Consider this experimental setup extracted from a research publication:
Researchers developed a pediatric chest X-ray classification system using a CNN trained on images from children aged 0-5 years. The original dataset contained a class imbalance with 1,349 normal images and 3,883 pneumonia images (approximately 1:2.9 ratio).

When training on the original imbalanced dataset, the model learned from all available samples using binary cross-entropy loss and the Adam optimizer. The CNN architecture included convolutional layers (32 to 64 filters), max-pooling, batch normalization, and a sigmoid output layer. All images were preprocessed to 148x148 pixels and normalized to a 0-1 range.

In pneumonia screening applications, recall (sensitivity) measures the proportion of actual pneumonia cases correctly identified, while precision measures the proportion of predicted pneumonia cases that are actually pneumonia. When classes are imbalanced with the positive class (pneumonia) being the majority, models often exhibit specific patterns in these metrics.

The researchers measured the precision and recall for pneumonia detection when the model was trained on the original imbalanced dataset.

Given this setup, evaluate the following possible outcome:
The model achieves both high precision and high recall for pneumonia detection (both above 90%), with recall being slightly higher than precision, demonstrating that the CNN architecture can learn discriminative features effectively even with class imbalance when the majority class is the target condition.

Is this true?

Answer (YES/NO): NO